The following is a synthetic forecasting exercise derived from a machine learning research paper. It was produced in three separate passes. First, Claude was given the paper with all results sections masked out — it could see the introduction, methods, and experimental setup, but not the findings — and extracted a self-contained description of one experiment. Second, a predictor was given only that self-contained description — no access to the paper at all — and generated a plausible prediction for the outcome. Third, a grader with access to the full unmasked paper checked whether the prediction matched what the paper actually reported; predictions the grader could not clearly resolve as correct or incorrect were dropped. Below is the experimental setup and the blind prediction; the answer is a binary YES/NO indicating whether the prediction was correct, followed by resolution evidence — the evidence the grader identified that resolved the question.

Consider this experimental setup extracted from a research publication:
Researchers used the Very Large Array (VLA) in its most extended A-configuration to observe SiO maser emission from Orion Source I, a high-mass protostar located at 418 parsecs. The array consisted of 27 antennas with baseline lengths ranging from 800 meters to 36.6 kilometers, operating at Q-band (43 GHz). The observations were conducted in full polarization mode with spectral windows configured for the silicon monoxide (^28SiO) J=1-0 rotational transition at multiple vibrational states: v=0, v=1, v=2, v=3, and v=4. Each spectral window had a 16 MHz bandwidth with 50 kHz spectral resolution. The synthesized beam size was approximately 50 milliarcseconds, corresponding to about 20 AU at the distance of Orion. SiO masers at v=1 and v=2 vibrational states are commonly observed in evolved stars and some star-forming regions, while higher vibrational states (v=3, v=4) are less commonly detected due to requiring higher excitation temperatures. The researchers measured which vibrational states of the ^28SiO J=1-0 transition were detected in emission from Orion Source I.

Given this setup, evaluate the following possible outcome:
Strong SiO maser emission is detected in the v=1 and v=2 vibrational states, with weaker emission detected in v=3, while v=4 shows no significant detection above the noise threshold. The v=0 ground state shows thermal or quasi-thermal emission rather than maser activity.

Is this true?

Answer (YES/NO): NO